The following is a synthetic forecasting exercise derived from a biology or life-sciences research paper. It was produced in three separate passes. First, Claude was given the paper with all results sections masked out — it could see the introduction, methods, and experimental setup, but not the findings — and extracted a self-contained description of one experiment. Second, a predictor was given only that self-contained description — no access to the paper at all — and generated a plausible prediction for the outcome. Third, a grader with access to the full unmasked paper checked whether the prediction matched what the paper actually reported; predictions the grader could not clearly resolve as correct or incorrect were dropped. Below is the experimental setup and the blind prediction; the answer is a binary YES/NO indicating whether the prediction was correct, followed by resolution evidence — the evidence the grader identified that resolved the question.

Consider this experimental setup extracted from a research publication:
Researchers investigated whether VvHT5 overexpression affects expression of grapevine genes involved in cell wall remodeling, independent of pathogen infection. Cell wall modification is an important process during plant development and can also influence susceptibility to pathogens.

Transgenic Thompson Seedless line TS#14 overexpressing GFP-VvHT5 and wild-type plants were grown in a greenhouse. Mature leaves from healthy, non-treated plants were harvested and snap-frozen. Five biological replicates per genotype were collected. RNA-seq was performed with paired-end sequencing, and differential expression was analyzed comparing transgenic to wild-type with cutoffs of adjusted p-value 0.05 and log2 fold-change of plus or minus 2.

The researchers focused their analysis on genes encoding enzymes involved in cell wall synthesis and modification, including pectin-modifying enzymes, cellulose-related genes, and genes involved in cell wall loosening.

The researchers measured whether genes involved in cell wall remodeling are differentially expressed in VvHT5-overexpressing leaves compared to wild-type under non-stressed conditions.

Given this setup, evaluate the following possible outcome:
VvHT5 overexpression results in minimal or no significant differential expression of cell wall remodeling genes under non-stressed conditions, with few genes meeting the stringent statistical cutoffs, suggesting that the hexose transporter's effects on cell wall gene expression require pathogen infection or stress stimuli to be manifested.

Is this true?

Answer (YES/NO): YES